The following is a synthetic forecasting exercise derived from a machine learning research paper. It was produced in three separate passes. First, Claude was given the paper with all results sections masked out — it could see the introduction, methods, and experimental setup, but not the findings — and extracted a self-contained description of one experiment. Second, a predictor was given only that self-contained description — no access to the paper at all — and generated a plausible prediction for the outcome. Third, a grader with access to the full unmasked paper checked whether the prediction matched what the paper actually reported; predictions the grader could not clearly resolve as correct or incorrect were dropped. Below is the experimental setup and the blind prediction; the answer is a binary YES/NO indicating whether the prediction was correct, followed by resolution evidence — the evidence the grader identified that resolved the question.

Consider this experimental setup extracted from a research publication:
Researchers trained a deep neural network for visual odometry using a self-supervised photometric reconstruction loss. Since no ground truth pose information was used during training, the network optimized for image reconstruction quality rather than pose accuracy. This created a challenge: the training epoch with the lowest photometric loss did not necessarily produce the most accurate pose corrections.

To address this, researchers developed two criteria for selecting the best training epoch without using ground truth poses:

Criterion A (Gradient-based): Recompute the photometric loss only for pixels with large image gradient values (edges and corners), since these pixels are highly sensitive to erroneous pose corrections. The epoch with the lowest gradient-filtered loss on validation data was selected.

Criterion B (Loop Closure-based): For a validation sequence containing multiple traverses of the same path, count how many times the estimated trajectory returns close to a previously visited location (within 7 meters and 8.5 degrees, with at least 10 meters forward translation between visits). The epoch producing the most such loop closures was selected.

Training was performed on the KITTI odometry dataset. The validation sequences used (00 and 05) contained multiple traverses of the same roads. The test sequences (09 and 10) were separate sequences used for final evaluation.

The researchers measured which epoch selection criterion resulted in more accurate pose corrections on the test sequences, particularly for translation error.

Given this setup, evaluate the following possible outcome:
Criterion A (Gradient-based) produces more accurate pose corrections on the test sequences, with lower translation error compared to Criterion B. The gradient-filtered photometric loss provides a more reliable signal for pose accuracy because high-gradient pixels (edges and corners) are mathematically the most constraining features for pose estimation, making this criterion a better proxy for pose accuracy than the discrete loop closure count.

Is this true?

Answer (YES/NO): NO